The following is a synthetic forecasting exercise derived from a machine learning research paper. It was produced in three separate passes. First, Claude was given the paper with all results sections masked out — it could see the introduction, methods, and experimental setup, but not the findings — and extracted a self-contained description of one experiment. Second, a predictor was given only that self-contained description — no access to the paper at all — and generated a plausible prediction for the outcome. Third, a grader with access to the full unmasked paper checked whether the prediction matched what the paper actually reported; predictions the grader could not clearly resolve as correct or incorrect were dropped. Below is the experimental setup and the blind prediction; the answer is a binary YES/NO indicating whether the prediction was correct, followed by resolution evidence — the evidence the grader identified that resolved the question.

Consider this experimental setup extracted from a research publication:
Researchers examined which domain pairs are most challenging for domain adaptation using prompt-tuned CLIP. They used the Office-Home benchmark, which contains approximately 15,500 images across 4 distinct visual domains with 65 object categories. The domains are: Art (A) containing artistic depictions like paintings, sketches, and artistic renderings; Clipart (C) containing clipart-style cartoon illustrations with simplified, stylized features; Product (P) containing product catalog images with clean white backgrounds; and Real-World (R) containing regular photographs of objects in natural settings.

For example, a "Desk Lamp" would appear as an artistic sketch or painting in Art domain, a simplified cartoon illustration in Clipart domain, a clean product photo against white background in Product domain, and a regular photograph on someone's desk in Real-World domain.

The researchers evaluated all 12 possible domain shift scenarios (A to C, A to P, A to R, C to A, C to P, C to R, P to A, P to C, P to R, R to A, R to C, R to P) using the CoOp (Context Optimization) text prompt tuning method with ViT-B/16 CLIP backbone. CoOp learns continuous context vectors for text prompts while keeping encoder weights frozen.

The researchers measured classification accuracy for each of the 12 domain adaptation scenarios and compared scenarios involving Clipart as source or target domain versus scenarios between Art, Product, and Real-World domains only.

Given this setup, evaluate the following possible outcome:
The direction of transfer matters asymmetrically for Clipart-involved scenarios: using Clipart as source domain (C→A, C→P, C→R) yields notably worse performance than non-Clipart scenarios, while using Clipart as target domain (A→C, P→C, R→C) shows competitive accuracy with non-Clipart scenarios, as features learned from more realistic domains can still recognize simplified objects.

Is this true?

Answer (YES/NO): NO